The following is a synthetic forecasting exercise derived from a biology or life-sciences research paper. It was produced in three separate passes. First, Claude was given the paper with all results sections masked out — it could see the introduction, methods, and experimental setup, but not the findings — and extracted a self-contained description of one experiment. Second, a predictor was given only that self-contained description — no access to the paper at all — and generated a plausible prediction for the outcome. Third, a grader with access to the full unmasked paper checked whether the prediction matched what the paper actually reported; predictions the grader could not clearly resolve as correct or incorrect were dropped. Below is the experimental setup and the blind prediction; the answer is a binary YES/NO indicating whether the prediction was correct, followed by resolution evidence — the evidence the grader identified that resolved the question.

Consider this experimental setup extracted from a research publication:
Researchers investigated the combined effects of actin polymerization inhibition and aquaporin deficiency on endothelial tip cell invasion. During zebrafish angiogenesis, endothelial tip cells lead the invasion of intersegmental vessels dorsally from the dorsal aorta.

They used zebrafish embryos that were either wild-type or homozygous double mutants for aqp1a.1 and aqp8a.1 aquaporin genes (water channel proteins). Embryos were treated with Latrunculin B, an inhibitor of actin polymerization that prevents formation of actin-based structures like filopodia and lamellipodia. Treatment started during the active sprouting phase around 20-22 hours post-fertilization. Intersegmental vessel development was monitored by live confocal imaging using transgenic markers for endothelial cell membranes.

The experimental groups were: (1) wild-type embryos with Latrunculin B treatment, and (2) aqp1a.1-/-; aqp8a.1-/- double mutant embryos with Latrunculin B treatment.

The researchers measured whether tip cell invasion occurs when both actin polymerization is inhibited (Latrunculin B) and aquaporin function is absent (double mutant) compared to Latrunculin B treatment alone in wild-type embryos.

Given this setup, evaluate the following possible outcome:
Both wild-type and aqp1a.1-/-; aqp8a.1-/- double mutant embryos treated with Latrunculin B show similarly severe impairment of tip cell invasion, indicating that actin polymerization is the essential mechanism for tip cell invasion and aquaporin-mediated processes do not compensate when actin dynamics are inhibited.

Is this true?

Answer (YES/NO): NO